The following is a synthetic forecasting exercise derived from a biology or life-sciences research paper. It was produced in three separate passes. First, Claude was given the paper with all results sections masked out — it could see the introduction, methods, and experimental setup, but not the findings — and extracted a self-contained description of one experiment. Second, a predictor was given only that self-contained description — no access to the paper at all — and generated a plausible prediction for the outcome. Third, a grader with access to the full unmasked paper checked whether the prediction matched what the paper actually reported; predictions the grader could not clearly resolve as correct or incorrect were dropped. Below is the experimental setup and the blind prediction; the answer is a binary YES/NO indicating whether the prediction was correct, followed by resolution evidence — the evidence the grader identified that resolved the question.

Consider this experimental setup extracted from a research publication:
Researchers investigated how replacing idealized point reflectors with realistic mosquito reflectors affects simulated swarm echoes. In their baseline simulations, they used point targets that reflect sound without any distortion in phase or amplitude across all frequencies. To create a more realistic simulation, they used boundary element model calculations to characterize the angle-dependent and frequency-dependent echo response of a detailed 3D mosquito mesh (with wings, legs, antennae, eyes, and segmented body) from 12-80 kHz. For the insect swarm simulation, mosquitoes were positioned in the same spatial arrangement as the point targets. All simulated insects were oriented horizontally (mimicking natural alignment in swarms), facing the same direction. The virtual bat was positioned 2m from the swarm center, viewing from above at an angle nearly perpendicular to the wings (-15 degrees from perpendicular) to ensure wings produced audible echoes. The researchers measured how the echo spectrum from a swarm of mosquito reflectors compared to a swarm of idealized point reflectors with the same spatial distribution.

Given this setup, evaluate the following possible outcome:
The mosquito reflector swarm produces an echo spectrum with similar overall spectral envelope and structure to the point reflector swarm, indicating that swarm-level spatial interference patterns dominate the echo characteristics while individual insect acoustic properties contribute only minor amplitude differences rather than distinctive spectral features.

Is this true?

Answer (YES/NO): YES